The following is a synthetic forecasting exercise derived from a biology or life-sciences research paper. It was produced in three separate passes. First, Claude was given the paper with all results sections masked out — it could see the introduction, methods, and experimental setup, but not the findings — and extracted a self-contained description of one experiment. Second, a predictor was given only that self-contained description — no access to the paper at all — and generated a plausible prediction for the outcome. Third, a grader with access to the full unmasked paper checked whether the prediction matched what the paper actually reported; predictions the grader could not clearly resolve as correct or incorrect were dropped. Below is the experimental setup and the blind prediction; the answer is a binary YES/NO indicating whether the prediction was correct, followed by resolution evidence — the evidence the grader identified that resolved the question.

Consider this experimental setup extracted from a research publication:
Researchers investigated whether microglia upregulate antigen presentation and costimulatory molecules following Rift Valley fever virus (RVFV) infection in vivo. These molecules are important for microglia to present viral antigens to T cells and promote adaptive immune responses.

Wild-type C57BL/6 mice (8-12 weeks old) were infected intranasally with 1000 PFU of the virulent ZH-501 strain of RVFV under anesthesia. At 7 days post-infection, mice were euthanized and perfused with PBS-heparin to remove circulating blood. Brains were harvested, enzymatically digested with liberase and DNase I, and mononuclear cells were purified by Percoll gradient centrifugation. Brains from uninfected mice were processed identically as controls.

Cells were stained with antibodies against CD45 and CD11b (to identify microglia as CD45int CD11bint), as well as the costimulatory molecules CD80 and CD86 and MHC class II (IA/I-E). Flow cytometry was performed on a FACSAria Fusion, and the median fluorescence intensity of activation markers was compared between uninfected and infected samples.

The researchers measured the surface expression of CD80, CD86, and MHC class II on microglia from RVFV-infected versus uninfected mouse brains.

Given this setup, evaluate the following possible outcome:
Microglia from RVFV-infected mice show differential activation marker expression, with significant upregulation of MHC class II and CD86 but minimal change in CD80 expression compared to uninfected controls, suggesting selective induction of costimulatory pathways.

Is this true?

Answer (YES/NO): YES